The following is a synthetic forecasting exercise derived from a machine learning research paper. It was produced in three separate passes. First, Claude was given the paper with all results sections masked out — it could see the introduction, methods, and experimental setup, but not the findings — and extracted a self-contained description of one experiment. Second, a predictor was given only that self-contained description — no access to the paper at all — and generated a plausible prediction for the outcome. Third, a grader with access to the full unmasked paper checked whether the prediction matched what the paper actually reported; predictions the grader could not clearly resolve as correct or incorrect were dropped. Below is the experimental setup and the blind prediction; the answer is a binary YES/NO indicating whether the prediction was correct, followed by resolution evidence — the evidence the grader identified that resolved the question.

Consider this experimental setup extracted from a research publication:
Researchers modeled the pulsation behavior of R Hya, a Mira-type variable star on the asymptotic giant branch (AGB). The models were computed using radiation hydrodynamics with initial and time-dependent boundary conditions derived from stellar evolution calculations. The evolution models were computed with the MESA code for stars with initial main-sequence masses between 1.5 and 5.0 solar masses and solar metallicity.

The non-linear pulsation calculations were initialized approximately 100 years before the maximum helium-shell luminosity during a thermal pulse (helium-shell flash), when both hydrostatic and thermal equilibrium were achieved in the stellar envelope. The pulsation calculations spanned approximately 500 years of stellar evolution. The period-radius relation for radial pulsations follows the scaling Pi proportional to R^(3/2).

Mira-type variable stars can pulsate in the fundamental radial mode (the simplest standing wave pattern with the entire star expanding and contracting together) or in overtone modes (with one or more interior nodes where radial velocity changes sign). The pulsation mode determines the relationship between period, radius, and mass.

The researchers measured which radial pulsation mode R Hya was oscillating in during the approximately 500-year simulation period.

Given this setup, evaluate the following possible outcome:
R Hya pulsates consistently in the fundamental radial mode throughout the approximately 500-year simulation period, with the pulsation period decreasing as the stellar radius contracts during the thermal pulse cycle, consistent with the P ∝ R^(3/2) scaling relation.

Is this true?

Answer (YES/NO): YES